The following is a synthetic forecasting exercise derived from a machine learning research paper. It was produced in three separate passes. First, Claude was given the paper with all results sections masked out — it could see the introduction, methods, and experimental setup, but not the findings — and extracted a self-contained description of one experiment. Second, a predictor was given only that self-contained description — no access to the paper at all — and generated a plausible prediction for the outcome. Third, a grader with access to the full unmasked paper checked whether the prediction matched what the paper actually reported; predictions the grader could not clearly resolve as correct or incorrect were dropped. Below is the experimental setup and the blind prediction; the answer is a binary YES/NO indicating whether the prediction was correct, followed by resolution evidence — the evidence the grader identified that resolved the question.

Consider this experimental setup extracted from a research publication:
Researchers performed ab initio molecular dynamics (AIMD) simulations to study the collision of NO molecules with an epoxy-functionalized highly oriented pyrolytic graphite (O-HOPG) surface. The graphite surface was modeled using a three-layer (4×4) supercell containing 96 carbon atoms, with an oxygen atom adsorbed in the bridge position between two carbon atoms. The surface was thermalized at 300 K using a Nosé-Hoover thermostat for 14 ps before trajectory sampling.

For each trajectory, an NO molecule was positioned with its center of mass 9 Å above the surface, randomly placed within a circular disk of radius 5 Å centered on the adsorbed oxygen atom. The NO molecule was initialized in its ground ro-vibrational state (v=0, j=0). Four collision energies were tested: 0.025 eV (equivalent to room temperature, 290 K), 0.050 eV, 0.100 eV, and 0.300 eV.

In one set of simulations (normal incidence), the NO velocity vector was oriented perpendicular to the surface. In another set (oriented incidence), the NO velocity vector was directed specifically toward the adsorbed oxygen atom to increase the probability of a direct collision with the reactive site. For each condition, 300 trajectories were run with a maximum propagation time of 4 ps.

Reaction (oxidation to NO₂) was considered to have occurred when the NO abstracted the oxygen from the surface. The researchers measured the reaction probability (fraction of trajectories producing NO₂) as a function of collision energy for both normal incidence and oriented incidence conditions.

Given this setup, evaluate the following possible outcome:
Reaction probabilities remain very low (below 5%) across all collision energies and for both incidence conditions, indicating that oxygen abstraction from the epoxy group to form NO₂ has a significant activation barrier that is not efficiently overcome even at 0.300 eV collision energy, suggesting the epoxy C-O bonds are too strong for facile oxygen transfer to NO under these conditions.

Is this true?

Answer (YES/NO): NO